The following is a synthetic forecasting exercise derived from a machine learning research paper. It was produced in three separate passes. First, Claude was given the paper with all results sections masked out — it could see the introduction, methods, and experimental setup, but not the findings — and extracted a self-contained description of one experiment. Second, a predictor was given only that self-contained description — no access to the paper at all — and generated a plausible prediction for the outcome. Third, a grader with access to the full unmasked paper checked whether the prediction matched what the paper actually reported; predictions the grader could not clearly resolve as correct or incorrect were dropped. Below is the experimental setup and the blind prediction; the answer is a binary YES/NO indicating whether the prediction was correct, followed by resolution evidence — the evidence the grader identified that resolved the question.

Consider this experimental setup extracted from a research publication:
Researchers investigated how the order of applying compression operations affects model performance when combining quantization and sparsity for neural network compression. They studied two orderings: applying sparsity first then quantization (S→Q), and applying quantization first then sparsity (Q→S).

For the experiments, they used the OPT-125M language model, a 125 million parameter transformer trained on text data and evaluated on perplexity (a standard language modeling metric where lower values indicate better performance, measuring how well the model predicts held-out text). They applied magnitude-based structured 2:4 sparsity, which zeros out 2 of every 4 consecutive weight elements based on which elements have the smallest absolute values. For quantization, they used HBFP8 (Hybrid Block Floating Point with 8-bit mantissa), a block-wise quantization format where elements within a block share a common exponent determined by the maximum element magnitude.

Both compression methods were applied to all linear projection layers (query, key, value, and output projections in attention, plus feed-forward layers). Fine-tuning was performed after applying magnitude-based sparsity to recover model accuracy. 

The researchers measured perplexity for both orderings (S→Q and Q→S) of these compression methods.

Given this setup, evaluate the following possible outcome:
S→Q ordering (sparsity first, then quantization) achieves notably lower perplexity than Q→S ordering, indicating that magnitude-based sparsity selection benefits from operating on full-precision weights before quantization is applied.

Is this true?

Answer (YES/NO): YES